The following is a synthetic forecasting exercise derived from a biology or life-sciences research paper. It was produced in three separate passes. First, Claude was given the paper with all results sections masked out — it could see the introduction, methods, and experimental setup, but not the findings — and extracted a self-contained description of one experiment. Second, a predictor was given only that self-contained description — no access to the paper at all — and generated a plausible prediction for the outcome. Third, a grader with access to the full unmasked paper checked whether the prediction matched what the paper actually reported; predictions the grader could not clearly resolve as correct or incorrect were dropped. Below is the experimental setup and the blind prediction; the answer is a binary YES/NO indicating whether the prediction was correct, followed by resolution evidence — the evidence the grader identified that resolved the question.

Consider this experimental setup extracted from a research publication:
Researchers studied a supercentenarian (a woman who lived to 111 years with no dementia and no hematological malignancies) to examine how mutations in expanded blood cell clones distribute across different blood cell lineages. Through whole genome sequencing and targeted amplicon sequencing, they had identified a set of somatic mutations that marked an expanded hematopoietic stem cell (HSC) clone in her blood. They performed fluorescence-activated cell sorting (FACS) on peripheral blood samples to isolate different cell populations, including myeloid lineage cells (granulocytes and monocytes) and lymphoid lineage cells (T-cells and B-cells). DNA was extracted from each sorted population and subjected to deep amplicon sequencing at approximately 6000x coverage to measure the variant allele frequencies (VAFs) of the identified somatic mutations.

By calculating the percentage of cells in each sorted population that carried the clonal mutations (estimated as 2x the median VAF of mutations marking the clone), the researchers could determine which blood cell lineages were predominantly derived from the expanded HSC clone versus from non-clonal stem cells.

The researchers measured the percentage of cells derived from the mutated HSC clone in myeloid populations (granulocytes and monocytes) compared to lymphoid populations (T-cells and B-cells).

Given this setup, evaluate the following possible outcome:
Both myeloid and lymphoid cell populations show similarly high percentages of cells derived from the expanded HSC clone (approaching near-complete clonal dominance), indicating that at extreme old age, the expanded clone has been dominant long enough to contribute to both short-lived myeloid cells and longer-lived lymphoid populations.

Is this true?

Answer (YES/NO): NO